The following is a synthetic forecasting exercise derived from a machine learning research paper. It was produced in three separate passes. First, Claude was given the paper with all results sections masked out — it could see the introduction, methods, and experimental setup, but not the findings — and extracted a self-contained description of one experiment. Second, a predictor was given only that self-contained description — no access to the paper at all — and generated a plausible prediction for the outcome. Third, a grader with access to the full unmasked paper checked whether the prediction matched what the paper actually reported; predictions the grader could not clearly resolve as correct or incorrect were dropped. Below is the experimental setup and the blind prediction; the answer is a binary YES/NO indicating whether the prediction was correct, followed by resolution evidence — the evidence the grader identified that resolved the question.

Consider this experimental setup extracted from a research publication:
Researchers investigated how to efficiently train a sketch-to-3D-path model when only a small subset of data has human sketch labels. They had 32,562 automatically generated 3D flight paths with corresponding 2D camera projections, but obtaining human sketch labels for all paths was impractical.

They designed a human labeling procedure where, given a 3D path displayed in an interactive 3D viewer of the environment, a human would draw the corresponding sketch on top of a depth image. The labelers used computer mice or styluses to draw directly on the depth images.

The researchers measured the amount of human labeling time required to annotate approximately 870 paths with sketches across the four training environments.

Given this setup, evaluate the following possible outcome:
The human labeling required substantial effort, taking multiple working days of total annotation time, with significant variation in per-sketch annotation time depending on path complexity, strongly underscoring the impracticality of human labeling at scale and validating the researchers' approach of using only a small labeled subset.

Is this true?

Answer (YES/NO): NO